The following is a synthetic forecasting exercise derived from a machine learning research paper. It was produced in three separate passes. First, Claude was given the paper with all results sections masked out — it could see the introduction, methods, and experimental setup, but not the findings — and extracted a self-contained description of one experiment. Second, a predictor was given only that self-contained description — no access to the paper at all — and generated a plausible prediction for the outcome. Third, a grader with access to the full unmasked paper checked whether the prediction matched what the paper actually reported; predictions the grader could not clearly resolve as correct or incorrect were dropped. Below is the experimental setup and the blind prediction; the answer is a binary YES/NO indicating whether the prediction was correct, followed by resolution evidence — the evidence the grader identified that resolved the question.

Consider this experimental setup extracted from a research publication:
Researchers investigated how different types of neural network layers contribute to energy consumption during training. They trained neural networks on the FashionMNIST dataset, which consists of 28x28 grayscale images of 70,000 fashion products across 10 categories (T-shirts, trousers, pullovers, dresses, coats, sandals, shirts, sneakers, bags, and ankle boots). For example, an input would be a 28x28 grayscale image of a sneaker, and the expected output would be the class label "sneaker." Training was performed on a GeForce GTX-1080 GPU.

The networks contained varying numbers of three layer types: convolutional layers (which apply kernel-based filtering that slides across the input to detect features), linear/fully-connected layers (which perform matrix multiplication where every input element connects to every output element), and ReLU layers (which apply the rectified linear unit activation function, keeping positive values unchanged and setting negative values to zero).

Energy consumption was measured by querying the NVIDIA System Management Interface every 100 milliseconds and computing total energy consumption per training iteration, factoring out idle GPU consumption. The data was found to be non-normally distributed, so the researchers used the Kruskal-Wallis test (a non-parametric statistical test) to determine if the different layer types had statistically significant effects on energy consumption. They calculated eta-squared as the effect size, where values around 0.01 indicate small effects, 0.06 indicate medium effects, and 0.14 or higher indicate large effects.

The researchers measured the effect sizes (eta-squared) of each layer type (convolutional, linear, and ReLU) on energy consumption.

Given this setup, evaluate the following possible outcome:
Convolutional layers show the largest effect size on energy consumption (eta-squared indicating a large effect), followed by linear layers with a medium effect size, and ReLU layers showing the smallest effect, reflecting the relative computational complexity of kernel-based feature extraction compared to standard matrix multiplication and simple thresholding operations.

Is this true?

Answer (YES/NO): NO